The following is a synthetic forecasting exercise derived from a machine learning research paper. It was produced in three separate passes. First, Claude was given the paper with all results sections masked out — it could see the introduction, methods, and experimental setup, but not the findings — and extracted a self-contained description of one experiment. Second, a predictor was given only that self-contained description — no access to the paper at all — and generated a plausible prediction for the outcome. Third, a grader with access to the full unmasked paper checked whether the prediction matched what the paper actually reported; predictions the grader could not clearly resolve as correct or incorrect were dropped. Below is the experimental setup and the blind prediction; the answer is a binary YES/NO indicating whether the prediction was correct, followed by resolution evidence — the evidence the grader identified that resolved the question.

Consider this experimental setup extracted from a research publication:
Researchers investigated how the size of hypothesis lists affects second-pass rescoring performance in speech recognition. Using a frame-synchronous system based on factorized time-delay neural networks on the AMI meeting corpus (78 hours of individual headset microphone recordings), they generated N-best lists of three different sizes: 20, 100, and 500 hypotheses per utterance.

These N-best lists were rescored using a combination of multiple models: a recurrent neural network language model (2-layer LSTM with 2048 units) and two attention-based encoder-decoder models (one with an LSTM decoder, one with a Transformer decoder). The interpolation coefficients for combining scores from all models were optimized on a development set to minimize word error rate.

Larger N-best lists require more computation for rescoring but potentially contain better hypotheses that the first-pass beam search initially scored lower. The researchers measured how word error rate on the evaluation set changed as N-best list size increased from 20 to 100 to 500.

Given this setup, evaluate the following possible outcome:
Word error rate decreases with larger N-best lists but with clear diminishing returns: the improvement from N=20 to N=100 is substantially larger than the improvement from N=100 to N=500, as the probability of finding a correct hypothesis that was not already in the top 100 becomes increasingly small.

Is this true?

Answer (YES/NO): YES